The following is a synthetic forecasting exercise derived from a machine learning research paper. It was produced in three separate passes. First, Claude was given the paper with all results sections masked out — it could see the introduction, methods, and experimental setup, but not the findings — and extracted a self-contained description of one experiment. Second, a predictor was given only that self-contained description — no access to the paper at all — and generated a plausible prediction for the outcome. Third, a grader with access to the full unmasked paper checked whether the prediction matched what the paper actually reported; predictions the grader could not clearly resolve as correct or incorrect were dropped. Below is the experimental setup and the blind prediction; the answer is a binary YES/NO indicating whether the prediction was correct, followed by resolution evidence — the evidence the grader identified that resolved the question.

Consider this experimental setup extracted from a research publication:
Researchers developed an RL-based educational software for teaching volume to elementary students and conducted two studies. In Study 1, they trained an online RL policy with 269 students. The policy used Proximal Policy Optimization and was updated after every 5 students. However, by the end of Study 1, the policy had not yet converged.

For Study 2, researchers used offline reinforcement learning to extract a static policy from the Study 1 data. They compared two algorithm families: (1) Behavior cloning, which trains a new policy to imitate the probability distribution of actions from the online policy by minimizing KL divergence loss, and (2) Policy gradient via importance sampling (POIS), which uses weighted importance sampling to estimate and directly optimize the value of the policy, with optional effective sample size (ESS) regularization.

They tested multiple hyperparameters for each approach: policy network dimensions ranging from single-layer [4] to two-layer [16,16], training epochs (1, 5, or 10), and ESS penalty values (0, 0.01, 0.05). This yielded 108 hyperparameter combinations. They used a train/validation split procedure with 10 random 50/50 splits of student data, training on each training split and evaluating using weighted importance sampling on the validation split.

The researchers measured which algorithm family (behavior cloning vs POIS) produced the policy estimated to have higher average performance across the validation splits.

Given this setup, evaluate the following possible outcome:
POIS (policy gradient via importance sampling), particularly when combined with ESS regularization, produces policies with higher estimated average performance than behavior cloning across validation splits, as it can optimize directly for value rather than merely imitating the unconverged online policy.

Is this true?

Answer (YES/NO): NO